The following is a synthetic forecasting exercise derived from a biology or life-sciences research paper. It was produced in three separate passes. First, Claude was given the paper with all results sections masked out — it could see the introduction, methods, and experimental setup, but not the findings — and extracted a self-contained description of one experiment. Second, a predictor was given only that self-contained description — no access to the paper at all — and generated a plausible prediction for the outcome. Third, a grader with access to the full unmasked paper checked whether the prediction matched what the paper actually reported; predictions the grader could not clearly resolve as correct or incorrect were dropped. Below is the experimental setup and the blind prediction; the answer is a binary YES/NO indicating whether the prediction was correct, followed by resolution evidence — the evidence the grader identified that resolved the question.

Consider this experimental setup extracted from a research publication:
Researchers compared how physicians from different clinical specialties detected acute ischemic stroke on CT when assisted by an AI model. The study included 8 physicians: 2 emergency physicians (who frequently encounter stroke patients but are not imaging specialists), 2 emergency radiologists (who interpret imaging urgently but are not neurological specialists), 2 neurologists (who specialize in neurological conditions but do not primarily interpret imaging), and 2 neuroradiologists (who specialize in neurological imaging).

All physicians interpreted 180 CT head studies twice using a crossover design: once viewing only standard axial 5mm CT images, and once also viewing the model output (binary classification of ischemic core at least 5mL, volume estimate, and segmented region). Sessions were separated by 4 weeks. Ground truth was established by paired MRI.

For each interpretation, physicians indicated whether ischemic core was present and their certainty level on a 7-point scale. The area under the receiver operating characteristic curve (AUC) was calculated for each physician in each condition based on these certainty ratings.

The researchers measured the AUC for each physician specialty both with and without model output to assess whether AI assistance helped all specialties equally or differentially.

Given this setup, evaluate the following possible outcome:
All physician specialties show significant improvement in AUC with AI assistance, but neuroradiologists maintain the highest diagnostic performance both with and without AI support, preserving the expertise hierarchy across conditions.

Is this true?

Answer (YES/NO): NO